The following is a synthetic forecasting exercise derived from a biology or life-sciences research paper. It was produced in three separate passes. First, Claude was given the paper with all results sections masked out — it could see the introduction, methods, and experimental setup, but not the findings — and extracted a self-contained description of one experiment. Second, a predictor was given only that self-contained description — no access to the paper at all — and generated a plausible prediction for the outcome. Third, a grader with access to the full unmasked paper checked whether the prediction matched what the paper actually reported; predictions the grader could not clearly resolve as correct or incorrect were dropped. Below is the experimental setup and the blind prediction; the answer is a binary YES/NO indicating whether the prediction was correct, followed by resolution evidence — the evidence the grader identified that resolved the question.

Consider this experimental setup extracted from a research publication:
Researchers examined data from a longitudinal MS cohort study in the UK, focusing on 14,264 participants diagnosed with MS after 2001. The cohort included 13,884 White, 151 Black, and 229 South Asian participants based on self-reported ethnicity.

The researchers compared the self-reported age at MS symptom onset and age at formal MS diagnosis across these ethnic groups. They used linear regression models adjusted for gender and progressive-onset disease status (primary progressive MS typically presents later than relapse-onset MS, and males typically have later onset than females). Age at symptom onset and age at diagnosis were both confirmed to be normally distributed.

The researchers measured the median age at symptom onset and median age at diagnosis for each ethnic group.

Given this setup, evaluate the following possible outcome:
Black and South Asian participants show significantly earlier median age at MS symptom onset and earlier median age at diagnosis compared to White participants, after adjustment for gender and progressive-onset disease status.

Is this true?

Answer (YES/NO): YES